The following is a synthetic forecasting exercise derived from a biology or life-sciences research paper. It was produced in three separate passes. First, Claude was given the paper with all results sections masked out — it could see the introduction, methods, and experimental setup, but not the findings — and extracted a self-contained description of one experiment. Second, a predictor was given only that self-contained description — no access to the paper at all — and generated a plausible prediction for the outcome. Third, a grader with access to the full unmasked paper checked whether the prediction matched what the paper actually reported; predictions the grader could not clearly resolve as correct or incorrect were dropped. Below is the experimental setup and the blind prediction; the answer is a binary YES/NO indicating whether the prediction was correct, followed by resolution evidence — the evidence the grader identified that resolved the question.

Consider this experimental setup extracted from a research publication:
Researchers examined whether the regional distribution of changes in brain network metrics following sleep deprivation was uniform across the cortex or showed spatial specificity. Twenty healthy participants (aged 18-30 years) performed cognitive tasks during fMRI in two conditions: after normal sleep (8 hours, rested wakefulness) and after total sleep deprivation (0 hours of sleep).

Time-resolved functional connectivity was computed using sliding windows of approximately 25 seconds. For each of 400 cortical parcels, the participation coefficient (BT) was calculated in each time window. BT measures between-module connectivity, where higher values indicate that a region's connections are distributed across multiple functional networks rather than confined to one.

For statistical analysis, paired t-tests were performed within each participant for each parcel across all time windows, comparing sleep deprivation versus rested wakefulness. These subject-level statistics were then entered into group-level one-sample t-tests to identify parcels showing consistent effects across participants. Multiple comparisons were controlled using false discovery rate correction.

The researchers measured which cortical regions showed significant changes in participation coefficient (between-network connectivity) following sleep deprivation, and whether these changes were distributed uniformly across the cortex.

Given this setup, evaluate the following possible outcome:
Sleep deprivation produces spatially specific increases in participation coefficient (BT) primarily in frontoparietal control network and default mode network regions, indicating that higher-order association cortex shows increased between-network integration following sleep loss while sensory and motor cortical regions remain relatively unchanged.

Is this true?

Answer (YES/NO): NO